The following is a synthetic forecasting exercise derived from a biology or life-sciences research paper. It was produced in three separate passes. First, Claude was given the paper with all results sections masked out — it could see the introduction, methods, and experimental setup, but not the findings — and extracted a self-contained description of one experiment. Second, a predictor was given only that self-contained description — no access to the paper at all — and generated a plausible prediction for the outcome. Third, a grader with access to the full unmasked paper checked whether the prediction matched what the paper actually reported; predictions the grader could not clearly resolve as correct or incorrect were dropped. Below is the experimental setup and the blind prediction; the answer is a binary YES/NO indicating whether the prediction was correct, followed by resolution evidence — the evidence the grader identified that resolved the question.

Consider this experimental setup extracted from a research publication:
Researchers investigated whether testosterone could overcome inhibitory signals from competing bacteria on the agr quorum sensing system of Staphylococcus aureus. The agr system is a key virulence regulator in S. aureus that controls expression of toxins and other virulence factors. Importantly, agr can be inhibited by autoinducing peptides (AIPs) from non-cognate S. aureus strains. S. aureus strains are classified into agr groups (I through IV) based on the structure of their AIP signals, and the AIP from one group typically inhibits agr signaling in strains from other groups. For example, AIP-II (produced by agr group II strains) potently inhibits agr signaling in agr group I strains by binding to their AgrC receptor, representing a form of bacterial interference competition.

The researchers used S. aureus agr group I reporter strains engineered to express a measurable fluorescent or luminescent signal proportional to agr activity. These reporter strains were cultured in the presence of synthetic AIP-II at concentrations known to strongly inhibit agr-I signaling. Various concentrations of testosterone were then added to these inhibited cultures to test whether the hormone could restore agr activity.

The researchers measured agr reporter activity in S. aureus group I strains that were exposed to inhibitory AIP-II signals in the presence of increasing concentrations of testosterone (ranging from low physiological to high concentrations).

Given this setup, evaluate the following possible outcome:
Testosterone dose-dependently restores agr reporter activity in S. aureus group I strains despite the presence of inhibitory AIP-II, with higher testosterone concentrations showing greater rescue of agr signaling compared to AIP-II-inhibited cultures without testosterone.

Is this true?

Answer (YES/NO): YES